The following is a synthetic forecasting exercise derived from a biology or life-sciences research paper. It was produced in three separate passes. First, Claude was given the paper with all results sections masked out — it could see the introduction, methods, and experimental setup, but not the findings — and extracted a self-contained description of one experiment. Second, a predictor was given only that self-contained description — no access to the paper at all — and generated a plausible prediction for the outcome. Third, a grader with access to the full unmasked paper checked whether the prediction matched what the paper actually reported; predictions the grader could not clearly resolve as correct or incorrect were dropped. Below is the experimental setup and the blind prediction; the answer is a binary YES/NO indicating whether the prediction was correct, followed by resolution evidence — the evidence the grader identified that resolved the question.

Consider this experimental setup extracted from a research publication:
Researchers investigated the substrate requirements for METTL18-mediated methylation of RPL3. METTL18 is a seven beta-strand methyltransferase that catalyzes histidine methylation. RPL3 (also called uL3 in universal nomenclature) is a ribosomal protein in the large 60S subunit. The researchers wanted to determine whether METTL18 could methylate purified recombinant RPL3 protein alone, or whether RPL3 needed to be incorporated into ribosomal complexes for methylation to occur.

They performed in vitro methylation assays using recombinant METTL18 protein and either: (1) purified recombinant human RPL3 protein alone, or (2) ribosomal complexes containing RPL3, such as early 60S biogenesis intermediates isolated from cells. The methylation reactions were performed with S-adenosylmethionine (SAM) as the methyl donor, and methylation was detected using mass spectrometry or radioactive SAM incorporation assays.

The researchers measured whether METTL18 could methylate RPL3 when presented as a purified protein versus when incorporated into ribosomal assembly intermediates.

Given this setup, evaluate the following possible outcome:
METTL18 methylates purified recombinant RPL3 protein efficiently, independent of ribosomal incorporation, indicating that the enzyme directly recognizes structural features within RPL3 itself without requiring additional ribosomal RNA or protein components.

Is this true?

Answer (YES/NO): NO